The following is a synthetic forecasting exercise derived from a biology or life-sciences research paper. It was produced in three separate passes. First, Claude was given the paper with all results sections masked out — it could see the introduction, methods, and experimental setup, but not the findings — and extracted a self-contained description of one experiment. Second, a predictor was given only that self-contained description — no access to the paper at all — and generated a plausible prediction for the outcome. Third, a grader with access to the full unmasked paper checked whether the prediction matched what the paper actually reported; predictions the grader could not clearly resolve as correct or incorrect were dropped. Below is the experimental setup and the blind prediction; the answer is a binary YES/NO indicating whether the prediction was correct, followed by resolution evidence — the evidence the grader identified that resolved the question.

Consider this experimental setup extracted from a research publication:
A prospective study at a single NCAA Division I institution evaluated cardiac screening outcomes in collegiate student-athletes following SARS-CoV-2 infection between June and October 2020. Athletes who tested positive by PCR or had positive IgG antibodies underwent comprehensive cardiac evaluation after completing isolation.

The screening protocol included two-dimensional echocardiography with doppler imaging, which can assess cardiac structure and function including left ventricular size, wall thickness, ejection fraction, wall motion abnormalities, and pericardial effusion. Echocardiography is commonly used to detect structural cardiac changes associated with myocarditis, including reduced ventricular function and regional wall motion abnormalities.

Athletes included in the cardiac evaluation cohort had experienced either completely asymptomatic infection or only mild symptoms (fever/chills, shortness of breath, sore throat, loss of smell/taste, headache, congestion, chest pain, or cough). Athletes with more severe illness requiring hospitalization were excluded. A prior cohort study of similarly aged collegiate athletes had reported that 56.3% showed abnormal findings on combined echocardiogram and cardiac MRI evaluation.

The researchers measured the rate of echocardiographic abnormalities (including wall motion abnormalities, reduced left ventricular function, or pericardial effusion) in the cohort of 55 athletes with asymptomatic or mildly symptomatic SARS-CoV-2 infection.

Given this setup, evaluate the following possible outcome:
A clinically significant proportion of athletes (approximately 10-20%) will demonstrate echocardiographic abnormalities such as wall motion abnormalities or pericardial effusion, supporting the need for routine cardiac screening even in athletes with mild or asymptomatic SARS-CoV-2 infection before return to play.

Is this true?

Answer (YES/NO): NO